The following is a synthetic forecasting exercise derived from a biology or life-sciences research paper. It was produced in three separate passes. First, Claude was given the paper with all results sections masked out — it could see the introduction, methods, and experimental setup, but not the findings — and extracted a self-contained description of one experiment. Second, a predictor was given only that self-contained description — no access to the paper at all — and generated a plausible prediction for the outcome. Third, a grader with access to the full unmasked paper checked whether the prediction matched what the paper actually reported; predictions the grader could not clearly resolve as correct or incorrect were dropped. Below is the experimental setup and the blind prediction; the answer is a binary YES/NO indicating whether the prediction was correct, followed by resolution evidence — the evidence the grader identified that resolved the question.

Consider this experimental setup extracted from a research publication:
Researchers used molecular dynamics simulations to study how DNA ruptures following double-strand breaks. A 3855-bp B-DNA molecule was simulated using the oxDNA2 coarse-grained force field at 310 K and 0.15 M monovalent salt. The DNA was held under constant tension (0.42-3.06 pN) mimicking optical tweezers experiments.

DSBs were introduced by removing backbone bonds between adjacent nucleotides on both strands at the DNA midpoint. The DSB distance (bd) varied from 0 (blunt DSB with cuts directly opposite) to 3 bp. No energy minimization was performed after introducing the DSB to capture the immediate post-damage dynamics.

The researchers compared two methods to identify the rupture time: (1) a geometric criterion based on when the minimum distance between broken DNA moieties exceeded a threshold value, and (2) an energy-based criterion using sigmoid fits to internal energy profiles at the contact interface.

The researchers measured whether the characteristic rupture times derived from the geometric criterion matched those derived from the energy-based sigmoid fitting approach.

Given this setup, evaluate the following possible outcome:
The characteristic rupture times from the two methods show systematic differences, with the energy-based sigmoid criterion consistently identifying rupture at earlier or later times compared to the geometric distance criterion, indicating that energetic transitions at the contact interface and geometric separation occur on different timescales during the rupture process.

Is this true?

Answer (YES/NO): NO